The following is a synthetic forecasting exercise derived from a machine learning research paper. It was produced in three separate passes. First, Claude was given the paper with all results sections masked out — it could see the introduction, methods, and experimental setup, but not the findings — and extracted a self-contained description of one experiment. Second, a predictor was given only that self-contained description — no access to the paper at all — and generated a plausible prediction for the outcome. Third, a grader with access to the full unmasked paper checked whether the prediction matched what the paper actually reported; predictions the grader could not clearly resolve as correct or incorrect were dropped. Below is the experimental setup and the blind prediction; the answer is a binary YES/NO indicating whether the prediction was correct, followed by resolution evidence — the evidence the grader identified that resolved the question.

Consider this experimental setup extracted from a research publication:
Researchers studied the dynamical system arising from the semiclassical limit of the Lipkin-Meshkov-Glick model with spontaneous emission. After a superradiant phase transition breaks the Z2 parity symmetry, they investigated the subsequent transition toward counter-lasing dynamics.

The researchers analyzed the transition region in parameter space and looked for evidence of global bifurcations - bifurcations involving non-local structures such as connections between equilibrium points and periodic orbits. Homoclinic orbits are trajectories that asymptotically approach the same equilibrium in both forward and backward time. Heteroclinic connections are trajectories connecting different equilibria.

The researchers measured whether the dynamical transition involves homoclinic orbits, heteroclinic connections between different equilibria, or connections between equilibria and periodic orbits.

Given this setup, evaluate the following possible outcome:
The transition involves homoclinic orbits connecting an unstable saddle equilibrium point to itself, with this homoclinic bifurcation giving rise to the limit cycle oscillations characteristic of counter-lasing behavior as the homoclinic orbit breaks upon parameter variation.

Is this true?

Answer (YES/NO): YES